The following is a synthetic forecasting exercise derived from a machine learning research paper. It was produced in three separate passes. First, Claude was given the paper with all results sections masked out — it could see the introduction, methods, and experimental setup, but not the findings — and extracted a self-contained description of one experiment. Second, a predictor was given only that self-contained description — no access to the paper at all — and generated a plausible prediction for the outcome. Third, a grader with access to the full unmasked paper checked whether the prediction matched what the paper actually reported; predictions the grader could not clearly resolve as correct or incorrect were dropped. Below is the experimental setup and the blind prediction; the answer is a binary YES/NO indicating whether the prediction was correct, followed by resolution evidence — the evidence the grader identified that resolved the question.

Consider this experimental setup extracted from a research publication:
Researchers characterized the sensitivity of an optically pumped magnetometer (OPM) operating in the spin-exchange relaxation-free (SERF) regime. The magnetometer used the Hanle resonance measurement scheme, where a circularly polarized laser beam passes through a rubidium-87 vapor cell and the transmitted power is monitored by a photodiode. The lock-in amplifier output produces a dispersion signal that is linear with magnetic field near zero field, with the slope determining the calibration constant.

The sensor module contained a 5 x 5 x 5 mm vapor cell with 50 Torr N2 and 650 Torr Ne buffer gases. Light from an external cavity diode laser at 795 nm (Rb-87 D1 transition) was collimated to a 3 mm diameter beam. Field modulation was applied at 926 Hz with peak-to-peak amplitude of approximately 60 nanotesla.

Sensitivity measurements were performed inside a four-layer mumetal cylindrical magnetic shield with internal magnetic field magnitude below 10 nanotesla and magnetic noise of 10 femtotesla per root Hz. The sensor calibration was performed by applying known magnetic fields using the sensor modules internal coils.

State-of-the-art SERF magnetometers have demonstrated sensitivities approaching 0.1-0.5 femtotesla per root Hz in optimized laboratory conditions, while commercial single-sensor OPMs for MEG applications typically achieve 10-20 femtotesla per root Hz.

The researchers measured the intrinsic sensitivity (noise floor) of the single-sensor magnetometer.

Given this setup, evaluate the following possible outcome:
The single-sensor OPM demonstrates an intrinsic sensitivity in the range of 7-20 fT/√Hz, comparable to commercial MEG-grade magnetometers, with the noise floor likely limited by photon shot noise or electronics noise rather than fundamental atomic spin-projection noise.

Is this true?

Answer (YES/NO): NO